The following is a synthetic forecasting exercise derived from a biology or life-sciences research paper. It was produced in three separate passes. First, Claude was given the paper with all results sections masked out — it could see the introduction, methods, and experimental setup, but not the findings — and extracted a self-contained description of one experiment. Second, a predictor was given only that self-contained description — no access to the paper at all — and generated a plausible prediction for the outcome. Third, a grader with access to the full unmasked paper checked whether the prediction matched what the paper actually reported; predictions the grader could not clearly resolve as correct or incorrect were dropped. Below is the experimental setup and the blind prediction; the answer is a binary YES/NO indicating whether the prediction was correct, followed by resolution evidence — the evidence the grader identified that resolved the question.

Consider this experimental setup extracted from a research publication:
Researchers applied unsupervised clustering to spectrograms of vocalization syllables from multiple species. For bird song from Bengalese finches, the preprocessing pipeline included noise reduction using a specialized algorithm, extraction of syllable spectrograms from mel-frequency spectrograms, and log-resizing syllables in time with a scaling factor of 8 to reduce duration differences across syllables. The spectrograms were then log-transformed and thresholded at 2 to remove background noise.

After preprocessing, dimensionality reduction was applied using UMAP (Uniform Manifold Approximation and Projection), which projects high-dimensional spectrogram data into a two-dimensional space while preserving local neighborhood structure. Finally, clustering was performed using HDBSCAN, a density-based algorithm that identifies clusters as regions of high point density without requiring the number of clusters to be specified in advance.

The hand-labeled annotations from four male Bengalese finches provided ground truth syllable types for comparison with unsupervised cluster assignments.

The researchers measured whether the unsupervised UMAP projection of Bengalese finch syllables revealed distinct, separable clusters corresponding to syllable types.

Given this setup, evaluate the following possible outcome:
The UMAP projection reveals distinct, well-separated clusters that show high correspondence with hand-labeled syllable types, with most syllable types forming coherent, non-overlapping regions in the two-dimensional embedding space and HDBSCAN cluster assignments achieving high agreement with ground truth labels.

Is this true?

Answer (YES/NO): YES